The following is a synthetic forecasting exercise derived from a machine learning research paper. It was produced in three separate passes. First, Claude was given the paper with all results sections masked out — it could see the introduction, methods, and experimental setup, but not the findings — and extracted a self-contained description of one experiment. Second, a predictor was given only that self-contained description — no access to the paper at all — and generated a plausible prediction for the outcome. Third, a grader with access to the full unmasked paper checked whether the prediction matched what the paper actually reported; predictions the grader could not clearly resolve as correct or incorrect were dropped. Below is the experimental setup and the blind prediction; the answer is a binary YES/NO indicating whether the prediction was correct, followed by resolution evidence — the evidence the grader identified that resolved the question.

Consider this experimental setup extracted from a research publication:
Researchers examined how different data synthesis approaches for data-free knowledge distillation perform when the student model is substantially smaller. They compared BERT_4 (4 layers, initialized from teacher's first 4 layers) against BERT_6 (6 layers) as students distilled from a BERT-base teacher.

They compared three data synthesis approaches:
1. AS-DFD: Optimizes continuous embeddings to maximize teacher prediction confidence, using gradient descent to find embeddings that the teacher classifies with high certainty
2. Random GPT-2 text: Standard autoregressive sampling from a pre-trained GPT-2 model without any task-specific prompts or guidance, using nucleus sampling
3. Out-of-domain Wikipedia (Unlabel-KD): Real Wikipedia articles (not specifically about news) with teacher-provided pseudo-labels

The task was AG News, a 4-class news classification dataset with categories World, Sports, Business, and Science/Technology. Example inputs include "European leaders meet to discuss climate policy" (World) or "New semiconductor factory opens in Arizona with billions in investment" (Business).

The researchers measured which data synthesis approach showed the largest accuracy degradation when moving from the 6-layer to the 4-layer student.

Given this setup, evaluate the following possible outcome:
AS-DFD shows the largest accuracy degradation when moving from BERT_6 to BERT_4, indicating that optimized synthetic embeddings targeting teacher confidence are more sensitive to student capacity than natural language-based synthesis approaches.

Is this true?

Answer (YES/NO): NO